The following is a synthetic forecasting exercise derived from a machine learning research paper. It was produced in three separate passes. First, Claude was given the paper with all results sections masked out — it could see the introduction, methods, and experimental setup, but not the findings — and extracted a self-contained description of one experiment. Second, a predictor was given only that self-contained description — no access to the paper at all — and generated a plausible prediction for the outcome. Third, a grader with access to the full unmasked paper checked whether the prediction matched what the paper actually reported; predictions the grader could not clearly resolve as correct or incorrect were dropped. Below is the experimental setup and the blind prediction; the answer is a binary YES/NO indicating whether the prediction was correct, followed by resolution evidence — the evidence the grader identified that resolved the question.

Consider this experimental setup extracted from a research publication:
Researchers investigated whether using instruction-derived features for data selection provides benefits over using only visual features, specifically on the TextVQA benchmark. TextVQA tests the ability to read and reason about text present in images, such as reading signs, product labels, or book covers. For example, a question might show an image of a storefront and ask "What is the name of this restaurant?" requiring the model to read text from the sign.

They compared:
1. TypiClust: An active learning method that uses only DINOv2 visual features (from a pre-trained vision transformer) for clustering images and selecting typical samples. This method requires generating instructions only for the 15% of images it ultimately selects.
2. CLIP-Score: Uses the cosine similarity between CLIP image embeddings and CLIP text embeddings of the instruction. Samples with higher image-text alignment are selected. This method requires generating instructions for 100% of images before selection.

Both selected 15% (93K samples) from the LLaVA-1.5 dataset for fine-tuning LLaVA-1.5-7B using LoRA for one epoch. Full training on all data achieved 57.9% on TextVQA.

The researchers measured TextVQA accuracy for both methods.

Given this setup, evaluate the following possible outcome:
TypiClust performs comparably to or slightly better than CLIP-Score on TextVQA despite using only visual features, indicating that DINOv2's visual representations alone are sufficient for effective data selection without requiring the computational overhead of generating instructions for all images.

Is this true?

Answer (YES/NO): YES